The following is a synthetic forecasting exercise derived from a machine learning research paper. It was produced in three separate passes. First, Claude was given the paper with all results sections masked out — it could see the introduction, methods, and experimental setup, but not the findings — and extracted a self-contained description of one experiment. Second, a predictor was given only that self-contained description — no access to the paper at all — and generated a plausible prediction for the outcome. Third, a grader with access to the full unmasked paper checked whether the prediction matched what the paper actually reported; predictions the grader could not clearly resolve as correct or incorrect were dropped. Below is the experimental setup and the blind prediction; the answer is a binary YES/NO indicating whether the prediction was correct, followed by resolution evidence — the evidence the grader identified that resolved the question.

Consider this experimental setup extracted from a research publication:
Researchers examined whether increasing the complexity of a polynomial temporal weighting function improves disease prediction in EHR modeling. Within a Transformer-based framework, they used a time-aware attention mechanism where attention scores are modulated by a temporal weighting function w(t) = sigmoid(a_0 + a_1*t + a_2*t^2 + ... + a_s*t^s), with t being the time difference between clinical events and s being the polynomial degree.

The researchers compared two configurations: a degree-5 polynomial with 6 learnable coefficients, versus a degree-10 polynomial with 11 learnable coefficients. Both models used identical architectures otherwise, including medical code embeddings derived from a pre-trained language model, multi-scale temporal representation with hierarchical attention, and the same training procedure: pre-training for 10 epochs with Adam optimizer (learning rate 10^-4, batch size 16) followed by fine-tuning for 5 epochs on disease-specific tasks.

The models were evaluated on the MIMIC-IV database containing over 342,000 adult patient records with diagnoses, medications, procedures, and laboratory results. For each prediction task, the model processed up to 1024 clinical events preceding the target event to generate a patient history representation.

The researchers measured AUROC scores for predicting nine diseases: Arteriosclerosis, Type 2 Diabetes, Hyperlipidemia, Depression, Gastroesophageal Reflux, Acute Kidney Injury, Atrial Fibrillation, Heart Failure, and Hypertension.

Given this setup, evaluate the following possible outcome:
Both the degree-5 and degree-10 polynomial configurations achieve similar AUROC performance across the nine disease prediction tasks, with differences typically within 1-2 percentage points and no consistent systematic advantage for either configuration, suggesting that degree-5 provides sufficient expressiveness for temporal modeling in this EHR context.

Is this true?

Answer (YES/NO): NO